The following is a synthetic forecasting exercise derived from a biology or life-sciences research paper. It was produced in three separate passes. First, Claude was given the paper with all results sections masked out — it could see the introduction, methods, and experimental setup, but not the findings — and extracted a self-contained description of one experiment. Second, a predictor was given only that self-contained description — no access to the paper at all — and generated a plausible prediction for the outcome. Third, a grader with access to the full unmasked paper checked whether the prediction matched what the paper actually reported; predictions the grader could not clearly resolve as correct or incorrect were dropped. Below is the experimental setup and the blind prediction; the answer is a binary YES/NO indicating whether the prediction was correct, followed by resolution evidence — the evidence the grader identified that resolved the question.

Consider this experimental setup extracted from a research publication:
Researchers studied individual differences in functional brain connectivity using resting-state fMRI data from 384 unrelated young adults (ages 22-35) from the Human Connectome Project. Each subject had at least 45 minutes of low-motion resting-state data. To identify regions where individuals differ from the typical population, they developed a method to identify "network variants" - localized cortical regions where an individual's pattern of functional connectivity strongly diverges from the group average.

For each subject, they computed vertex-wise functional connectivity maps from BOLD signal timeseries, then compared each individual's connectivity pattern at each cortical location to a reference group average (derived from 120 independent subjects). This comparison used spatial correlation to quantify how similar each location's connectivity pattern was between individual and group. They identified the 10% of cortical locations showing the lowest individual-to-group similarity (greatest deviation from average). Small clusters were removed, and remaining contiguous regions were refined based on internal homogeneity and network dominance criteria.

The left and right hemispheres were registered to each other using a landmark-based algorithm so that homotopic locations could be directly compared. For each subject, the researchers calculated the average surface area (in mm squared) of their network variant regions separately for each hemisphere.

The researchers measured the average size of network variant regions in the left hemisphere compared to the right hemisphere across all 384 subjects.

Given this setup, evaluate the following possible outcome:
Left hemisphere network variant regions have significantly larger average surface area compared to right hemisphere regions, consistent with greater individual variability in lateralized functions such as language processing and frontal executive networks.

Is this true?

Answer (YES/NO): NO